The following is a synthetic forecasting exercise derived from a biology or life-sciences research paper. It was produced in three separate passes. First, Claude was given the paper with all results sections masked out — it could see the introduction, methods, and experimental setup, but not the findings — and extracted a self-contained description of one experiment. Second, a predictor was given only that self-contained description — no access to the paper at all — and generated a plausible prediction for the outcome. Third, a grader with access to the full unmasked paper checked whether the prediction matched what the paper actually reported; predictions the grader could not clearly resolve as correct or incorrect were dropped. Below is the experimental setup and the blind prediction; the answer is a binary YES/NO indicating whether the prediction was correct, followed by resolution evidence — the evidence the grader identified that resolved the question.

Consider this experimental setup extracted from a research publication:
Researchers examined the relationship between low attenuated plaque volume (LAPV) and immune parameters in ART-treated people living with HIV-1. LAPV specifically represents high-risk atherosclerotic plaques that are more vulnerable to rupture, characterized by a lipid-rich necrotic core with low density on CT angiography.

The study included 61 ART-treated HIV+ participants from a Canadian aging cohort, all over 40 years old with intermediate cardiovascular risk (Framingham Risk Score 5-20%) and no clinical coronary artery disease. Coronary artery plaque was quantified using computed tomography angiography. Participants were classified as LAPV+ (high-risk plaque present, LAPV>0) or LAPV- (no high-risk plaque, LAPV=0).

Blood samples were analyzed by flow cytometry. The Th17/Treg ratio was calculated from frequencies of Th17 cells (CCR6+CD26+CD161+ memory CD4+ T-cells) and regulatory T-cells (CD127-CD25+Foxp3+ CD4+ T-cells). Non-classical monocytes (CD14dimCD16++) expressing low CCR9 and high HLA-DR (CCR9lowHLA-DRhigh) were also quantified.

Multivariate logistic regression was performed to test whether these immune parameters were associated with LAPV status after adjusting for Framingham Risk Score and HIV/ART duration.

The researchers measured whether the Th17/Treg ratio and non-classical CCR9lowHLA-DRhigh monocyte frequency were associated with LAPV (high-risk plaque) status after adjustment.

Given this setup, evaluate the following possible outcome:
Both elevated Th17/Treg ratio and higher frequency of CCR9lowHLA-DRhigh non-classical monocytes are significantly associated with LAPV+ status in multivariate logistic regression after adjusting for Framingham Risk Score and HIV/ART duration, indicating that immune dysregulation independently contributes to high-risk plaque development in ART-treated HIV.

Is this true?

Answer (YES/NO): NO